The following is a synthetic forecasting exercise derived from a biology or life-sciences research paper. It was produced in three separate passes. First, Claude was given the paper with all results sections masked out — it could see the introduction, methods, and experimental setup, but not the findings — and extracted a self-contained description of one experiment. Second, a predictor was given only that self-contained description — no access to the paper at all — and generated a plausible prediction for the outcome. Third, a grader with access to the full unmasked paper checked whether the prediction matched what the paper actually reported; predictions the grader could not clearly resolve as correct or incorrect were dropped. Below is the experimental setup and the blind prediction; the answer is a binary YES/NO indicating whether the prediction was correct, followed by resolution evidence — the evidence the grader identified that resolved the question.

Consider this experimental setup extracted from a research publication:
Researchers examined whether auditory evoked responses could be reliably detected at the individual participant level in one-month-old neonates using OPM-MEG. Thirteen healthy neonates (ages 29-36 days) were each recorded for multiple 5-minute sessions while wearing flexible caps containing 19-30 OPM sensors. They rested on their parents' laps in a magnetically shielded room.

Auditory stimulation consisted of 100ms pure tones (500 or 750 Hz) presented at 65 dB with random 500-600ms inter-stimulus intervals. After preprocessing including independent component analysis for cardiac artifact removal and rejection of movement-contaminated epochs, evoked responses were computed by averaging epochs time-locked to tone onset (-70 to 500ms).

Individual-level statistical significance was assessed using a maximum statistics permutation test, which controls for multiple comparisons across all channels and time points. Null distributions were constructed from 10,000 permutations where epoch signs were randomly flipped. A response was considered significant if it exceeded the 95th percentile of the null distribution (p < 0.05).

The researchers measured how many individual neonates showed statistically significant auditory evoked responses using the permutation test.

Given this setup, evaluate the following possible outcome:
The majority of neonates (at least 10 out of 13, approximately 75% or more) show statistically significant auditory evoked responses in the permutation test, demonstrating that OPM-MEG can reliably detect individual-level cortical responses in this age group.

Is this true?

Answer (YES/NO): NO